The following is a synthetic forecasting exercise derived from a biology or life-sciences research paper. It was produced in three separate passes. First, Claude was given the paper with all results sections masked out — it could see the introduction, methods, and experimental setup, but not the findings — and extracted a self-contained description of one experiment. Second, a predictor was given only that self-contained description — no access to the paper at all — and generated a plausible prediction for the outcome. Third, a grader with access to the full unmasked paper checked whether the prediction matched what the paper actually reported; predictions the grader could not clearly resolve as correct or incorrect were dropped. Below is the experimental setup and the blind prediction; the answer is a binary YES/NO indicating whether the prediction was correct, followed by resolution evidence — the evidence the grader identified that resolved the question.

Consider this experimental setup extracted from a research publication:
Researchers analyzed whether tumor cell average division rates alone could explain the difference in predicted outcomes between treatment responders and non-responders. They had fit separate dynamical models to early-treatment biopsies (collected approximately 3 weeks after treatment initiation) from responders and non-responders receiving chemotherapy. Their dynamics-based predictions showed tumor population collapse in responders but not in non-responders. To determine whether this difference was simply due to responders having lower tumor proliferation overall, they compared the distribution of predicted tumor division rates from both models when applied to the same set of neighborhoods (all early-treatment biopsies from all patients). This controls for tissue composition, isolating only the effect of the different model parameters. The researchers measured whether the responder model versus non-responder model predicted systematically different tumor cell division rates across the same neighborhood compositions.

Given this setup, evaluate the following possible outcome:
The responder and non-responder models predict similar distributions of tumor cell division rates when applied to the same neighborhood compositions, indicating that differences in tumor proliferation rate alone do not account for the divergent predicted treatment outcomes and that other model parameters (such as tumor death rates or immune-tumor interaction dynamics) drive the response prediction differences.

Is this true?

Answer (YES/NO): YES